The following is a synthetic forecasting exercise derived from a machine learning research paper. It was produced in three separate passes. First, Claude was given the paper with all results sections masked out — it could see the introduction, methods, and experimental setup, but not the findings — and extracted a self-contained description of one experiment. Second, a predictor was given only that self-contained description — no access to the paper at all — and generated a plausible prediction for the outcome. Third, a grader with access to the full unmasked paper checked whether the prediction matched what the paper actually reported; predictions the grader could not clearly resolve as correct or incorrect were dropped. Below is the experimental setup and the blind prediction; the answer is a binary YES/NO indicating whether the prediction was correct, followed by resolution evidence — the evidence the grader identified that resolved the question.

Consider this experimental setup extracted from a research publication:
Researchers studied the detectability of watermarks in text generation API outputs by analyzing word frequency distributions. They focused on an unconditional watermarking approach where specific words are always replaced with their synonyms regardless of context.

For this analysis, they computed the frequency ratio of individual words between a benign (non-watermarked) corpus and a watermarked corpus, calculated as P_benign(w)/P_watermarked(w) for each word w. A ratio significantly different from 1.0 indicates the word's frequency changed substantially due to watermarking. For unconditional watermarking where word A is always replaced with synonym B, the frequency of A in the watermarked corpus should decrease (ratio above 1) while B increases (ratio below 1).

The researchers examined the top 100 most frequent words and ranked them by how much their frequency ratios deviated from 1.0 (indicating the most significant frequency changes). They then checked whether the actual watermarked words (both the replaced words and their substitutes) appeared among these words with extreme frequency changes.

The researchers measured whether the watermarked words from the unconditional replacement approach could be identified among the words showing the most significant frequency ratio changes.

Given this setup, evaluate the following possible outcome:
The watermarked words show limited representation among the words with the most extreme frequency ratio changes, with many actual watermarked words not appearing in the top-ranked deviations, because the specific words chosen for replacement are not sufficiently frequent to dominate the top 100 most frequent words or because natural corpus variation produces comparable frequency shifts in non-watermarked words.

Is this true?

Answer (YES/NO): NO